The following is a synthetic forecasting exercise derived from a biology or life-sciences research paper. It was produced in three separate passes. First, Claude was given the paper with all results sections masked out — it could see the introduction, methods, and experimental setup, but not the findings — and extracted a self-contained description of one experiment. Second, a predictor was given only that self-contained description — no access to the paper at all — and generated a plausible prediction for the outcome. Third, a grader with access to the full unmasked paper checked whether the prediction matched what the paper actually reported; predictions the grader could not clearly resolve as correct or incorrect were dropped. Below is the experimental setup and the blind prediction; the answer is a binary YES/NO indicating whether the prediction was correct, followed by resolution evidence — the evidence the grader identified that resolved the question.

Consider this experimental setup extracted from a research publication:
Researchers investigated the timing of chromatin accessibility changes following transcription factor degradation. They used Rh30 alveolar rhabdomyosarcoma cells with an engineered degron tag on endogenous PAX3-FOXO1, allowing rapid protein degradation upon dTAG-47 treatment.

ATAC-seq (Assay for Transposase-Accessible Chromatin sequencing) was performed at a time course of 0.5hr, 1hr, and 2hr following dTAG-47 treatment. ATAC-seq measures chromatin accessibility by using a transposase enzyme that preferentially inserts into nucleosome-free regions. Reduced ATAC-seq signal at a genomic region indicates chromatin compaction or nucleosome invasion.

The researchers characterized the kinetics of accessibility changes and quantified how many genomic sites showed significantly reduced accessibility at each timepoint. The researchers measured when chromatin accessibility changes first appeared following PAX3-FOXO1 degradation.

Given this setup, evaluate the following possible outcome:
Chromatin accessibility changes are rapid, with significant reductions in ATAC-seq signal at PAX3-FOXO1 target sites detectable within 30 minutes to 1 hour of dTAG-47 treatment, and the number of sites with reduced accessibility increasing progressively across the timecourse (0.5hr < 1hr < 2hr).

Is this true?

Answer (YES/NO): NO